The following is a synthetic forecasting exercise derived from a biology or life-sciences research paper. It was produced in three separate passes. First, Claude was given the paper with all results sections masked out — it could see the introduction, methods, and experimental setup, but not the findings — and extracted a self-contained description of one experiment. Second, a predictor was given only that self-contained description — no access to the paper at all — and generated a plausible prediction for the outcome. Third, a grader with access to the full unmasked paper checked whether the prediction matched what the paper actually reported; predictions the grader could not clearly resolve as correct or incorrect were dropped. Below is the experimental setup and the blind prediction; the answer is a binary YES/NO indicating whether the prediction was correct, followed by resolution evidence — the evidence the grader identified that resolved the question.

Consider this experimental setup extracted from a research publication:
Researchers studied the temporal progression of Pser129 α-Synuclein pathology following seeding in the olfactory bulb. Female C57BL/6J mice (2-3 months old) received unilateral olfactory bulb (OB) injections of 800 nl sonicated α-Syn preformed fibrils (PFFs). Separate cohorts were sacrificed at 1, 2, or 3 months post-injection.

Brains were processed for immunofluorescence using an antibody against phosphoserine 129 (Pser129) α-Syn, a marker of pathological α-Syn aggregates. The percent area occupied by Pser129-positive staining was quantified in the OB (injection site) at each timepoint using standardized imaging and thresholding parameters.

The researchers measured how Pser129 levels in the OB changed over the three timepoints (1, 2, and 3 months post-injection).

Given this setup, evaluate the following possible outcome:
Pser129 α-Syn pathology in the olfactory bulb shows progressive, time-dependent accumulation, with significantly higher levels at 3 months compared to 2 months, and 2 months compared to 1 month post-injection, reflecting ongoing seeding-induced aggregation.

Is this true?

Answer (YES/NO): NO